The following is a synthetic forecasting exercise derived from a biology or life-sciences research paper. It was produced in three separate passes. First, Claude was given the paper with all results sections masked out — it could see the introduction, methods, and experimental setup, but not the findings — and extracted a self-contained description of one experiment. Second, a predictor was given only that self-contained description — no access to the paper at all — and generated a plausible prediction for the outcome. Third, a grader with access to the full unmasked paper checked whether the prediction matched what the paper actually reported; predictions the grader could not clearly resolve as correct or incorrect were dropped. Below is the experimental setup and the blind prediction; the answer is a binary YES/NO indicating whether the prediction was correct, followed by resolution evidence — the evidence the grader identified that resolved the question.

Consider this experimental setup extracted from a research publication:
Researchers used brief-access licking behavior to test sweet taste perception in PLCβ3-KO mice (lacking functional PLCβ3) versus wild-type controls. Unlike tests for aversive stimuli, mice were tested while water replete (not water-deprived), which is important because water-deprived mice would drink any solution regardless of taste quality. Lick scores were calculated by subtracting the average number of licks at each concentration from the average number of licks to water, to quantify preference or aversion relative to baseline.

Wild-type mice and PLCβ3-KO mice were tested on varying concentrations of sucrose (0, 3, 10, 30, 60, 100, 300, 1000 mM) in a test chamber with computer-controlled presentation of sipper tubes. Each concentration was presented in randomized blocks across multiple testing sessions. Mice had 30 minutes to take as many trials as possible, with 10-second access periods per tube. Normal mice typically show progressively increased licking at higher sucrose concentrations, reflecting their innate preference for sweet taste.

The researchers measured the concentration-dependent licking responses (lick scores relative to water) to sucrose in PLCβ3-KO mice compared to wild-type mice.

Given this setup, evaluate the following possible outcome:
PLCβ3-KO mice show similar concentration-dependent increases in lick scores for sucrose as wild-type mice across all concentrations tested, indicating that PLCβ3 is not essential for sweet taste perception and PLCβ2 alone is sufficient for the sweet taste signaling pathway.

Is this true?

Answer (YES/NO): NO